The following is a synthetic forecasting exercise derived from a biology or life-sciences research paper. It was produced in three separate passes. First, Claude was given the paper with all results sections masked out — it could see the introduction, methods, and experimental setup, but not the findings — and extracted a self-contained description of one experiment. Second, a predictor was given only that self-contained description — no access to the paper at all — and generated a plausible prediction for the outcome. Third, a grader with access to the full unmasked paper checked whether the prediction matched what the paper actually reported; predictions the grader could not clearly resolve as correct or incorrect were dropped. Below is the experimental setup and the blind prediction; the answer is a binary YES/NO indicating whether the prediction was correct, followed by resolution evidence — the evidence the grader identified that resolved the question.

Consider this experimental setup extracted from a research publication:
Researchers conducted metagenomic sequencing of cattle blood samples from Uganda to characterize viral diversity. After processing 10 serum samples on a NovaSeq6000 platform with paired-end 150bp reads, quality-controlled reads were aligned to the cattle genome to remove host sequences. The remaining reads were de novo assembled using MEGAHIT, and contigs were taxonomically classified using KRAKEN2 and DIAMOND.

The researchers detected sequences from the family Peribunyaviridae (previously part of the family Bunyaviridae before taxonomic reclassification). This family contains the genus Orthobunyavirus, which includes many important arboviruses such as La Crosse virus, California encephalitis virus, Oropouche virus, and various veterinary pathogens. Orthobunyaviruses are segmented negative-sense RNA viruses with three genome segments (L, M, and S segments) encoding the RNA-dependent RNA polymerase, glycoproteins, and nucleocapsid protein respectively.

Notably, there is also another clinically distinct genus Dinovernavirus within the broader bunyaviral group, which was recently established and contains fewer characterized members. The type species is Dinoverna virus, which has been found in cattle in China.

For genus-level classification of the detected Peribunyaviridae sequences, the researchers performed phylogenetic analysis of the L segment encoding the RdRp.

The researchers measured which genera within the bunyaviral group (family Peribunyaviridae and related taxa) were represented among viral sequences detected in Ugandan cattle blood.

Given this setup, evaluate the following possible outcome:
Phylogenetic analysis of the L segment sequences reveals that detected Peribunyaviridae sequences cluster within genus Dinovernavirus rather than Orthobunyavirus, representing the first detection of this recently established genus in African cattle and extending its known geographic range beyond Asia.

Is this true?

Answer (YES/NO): NO